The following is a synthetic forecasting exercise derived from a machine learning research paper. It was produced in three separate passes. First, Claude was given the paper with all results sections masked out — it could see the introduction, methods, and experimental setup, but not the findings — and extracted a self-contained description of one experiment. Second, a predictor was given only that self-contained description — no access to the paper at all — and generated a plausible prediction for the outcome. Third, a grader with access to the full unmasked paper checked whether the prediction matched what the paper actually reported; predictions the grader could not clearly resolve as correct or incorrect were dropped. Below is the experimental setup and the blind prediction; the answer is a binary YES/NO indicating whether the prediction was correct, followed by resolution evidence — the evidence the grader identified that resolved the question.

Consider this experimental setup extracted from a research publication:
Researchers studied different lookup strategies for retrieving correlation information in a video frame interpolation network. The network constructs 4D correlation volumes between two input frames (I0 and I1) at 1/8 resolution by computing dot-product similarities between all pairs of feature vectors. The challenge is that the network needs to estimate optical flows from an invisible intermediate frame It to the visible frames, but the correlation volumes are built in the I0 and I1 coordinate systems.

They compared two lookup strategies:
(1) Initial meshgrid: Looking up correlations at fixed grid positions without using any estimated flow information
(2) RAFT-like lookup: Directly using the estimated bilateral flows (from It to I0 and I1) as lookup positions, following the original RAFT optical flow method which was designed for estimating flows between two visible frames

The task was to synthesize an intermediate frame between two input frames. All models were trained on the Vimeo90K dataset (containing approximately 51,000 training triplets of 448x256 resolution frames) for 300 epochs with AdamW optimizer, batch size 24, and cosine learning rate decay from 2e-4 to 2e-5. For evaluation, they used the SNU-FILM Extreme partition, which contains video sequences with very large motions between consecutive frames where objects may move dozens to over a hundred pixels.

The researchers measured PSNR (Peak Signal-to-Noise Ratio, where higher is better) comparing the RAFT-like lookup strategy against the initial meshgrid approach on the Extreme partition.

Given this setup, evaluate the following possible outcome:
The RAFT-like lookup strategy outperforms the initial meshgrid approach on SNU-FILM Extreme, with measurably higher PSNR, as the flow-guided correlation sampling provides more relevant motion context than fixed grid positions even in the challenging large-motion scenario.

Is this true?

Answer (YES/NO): NO